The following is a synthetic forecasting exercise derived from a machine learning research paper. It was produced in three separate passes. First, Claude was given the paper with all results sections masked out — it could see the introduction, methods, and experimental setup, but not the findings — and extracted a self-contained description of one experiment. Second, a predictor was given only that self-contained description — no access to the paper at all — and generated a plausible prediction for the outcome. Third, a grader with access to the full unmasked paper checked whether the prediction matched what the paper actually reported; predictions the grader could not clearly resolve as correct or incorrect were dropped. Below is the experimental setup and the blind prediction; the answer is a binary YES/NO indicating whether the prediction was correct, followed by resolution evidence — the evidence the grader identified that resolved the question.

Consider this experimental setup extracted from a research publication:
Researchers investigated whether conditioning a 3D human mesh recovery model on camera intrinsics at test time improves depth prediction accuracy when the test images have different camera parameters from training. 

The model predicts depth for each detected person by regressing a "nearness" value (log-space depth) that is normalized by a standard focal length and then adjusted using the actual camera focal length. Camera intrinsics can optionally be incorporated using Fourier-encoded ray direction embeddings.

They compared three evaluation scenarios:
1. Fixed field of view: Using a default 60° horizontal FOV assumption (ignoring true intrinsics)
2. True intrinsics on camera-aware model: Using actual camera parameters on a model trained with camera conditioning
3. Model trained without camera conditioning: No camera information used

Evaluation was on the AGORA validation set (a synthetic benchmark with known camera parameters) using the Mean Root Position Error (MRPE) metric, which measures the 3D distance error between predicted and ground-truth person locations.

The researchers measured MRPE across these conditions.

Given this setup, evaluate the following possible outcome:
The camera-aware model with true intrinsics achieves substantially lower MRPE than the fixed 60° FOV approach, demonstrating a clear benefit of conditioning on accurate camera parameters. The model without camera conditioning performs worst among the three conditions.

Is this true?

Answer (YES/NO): YES